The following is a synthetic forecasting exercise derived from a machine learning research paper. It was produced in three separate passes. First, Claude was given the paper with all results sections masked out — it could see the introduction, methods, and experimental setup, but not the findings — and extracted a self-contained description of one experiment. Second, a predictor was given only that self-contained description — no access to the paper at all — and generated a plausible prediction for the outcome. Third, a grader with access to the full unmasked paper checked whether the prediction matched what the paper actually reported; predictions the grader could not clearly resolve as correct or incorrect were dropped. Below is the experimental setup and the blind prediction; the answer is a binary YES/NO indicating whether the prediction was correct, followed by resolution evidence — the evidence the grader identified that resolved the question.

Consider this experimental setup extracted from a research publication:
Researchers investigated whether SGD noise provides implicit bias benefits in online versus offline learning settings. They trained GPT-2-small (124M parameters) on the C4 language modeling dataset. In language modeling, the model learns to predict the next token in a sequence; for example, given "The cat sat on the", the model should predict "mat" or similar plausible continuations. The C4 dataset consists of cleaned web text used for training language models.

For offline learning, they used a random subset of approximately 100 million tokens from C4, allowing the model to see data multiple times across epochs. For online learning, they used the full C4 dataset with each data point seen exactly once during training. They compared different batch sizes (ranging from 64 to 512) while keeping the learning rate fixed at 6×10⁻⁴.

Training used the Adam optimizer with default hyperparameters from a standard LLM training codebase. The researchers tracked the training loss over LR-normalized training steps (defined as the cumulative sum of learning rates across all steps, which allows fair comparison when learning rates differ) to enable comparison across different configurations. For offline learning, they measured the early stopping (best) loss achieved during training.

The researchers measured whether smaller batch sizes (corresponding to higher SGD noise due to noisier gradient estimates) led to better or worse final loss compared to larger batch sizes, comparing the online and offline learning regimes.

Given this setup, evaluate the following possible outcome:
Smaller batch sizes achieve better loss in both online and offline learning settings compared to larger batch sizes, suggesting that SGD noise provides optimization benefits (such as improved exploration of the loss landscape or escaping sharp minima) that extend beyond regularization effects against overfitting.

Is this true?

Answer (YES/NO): NO